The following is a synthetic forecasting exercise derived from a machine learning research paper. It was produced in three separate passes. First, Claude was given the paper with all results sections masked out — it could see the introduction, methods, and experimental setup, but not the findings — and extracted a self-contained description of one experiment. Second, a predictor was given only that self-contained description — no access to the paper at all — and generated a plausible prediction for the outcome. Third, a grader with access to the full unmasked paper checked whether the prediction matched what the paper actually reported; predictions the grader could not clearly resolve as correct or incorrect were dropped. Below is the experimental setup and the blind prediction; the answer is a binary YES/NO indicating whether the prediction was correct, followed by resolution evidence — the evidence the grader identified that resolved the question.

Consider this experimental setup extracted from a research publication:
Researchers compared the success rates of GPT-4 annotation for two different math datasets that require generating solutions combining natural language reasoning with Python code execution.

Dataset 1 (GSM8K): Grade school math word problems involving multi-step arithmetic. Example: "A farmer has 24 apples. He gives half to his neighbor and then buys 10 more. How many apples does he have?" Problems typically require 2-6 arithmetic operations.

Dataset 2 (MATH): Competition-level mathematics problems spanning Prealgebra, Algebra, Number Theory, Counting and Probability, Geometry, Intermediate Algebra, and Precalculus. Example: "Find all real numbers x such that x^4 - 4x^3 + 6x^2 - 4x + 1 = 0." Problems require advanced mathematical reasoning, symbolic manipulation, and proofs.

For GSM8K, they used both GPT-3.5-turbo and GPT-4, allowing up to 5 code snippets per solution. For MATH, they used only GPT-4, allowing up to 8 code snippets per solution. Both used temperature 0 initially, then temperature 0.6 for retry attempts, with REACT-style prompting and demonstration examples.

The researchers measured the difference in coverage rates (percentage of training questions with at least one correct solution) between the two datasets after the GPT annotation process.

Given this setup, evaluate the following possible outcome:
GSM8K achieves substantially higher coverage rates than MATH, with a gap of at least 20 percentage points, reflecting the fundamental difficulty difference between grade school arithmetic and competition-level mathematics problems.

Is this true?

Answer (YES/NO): YES